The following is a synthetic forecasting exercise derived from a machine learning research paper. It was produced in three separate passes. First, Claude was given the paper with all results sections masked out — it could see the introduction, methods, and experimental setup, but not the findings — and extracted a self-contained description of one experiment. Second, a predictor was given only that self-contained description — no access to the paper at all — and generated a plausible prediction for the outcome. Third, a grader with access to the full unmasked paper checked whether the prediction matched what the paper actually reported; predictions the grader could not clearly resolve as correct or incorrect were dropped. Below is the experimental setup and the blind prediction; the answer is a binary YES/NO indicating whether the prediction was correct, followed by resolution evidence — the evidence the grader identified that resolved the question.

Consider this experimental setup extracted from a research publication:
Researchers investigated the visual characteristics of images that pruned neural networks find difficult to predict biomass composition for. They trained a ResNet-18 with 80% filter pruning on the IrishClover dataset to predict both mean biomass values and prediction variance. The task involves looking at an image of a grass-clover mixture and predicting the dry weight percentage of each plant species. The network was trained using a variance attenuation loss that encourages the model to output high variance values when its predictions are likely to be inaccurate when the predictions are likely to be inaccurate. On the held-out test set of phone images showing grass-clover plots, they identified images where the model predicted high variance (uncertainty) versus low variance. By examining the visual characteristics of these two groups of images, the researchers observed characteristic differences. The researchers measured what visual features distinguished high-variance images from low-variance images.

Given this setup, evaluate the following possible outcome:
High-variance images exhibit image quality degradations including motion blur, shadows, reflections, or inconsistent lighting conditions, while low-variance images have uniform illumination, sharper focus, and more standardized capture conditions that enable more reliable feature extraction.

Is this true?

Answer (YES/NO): NO